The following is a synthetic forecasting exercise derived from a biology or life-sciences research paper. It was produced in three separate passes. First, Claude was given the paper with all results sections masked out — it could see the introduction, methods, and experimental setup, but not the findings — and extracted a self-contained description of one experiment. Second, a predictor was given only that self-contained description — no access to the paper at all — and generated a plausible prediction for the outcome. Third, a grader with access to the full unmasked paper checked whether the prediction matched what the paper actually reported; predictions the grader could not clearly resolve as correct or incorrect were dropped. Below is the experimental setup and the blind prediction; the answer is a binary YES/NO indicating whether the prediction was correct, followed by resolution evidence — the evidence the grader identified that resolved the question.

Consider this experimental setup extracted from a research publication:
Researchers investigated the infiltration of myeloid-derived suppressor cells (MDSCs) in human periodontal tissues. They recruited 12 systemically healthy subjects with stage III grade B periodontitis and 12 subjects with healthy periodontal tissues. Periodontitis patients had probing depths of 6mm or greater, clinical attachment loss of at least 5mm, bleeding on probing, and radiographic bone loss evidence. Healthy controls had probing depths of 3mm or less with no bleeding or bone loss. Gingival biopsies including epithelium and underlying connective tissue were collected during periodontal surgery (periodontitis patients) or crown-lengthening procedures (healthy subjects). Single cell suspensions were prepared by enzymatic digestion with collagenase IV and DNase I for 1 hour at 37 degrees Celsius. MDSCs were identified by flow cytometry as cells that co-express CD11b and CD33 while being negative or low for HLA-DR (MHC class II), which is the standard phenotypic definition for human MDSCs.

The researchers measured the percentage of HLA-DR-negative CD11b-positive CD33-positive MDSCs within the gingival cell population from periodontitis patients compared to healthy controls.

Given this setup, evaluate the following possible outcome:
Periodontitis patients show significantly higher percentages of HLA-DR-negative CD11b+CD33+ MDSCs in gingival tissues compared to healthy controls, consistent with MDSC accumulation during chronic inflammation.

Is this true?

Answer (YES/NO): YES